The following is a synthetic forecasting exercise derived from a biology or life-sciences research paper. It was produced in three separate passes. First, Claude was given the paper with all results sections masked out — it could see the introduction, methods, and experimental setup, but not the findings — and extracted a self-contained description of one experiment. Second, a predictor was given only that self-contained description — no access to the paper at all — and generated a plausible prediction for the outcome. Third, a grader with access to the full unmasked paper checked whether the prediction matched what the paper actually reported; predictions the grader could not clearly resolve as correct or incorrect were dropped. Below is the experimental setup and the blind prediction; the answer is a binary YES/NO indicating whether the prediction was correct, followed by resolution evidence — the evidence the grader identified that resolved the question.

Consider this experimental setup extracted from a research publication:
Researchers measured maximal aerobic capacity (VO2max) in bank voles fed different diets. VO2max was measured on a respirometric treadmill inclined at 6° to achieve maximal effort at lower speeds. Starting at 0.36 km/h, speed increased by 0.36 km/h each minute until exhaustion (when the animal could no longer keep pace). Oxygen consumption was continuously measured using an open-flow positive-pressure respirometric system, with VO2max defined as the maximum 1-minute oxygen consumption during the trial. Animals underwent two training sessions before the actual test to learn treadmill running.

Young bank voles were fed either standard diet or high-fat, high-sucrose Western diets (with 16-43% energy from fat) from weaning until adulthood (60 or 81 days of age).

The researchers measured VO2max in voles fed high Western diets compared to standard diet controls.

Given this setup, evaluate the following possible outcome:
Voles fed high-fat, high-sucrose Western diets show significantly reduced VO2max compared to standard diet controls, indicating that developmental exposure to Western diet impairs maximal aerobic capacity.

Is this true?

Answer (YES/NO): NO